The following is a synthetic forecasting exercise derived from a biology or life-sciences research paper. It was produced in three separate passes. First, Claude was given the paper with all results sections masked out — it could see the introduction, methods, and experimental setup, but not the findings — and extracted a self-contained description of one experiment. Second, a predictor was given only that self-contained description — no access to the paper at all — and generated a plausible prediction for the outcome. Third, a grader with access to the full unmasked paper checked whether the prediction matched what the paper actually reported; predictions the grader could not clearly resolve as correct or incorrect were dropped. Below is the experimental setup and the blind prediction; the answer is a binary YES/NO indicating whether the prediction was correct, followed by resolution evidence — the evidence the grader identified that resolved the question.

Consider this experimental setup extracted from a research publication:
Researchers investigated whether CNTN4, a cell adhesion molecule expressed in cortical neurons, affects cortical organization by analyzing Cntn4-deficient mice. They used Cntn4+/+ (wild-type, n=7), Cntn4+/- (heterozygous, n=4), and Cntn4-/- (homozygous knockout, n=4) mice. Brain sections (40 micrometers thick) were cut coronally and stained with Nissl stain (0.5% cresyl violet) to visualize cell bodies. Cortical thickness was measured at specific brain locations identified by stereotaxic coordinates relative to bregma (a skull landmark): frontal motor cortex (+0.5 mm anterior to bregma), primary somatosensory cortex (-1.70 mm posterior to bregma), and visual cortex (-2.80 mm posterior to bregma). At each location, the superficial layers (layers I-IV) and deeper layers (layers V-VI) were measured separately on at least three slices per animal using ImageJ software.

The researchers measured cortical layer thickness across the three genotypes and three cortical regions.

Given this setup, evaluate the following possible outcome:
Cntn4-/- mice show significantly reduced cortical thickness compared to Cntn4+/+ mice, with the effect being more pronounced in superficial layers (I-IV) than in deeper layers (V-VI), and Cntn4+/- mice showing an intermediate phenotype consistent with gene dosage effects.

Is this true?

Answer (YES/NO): NO